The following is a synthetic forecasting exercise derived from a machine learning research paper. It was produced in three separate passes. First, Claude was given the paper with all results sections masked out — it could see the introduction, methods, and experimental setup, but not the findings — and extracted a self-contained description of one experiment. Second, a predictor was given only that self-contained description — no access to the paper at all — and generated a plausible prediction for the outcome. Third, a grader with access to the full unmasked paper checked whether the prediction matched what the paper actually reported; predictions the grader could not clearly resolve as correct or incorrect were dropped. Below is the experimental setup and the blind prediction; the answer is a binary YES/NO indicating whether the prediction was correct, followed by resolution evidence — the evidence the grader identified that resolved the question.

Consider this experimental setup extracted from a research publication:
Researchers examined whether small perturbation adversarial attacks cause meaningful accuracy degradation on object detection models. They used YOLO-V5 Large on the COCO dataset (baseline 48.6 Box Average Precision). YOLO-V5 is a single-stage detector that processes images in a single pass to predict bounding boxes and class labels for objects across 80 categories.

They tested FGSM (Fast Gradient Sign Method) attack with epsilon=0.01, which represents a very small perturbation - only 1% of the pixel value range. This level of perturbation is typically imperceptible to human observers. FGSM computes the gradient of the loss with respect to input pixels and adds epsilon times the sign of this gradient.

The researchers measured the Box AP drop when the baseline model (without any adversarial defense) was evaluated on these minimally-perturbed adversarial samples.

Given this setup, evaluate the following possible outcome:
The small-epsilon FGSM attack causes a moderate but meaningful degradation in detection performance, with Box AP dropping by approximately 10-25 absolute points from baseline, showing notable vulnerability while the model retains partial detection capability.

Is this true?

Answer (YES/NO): NO